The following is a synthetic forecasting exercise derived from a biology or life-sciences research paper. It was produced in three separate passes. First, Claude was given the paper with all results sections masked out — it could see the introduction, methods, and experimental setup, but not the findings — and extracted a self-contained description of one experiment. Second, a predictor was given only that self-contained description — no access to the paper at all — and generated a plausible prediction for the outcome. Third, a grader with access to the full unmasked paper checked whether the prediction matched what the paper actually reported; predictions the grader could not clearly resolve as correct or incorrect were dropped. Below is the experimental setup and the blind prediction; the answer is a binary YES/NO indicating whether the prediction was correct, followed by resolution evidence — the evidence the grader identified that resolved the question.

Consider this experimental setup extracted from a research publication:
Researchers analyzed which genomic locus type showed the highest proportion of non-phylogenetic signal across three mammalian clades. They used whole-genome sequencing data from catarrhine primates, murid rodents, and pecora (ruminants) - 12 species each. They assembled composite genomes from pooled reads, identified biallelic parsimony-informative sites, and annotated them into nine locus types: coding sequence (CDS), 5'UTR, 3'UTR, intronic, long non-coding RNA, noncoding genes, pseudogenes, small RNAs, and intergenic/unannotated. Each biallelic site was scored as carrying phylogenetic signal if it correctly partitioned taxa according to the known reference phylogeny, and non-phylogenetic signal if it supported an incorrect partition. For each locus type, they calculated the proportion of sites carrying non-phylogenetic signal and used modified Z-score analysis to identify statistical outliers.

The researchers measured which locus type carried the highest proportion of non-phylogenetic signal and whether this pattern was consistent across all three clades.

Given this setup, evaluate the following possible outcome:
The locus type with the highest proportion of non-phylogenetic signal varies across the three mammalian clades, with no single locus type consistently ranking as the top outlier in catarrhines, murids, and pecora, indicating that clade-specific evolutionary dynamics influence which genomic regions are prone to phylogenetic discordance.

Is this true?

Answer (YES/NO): NO